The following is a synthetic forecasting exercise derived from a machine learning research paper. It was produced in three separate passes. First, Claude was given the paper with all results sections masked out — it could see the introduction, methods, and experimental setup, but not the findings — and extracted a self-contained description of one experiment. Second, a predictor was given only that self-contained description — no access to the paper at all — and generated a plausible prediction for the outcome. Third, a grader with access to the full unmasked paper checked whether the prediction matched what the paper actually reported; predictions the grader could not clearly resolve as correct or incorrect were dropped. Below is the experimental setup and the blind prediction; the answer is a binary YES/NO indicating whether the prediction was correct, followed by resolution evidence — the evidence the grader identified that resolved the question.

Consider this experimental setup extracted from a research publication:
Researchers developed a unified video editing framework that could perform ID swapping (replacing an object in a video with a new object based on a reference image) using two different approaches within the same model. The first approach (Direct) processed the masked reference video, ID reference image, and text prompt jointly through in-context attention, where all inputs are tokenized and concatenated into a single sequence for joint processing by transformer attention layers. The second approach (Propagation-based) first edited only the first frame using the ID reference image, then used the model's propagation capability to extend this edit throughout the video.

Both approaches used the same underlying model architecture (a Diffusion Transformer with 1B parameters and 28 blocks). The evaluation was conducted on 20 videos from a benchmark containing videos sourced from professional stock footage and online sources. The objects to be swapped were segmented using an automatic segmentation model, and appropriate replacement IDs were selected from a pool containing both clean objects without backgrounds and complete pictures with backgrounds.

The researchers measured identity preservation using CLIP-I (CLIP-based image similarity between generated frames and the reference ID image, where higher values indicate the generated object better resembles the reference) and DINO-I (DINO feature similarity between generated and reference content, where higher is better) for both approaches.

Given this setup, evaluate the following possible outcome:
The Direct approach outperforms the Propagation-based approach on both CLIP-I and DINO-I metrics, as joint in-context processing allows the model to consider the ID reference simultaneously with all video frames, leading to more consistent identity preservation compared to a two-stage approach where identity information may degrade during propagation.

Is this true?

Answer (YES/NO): YES